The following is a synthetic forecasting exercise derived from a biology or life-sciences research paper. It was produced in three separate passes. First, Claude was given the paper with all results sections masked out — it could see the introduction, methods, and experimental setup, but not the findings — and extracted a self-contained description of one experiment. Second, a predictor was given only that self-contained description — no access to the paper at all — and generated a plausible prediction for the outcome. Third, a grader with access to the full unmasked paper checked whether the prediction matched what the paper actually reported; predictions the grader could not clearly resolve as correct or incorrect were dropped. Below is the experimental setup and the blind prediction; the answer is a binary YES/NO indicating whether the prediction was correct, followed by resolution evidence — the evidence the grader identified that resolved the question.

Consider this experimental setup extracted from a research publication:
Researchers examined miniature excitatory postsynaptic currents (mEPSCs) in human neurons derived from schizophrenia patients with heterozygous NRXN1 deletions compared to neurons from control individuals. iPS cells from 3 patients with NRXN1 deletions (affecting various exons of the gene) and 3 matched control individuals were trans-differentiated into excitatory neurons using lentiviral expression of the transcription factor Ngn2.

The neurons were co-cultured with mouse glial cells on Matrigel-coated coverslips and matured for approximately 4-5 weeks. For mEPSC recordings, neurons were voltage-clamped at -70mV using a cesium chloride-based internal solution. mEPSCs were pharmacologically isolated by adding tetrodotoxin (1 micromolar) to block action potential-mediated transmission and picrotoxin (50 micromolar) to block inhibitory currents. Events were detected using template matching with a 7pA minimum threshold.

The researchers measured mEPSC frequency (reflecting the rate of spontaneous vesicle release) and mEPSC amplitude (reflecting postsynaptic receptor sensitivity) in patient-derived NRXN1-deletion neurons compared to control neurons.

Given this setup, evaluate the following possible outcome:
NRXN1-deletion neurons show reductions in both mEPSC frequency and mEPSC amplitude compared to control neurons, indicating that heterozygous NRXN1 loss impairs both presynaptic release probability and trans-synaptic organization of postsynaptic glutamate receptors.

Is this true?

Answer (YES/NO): NO